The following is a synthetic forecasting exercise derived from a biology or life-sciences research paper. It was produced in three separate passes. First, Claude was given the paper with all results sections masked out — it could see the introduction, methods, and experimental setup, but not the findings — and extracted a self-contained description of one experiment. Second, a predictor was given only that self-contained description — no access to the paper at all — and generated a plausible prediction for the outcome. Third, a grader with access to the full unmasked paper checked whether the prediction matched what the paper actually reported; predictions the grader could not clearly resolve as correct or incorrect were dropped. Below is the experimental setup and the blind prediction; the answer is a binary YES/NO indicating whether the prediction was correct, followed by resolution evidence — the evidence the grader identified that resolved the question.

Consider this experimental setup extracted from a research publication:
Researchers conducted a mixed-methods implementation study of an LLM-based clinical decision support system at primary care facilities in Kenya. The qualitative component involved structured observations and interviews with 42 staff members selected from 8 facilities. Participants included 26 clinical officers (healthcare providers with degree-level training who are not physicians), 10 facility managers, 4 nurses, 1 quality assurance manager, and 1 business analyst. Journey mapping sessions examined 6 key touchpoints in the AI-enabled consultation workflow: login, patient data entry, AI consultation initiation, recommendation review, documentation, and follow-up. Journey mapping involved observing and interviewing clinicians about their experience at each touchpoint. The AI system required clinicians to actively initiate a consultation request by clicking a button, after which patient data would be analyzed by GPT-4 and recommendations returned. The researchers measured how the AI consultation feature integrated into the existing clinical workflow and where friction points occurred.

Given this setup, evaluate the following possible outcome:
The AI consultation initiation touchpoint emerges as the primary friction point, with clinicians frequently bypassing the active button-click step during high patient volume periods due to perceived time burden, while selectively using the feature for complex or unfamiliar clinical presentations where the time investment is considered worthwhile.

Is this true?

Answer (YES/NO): NO